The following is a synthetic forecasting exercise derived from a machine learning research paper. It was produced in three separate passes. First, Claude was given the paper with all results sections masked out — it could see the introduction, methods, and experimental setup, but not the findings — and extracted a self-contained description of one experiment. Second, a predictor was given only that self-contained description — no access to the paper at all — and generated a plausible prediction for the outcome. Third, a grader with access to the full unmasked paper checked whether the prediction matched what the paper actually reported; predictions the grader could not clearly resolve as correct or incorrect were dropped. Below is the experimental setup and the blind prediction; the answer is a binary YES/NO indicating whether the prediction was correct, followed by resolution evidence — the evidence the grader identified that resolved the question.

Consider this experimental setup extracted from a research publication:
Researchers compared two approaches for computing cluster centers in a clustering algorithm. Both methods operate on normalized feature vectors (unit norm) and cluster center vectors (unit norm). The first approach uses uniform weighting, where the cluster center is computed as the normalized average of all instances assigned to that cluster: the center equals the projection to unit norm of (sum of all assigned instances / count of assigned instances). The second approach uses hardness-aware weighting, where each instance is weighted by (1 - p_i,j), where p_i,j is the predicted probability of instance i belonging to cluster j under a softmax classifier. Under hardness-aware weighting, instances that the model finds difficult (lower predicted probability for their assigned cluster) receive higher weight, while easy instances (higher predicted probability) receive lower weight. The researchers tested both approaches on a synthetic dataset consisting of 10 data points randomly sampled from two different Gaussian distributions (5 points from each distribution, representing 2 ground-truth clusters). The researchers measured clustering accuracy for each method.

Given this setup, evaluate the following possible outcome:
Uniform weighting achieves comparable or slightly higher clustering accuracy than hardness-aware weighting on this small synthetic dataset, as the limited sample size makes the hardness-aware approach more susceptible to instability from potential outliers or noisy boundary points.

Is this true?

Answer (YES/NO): NO